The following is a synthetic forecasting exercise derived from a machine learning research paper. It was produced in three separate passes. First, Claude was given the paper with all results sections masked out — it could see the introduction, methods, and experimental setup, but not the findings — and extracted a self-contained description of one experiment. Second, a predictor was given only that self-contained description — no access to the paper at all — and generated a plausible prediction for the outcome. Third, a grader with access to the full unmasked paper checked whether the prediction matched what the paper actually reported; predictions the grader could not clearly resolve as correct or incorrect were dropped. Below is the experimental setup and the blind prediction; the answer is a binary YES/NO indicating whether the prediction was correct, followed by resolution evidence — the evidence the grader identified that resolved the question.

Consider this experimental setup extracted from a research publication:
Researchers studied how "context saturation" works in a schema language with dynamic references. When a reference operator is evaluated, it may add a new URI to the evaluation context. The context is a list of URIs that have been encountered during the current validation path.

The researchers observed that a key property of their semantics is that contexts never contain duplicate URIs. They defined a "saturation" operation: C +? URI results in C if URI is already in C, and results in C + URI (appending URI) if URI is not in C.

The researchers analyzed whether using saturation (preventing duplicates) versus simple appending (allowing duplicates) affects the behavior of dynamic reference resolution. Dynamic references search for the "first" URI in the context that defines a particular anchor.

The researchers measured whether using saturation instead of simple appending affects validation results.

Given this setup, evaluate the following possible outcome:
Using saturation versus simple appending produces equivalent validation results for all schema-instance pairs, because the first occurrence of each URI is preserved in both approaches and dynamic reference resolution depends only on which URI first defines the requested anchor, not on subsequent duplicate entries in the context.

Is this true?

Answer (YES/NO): YES